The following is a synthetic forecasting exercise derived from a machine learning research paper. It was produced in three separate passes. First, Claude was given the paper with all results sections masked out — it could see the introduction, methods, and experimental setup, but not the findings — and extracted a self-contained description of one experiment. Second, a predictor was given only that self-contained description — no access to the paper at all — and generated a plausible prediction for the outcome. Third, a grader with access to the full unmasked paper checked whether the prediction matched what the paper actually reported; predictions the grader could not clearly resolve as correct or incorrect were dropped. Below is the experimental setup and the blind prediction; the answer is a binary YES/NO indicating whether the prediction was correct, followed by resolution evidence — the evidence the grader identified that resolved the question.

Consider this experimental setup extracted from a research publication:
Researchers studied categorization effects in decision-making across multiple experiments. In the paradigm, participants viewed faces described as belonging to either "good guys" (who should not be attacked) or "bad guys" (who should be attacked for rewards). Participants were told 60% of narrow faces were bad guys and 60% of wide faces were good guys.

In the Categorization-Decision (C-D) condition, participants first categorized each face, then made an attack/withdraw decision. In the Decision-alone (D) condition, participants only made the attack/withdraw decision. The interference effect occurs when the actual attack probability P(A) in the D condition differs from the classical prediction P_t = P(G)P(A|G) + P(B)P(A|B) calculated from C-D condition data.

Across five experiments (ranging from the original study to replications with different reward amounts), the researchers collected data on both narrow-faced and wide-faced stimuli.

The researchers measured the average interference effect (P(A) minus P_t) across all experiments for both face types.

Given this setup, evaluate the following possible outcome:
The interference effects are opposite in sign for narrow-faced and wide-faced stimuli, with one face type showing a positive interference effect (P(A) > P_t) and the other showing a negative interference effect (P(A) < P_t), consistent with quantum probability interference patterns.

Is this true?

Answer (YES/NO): NO